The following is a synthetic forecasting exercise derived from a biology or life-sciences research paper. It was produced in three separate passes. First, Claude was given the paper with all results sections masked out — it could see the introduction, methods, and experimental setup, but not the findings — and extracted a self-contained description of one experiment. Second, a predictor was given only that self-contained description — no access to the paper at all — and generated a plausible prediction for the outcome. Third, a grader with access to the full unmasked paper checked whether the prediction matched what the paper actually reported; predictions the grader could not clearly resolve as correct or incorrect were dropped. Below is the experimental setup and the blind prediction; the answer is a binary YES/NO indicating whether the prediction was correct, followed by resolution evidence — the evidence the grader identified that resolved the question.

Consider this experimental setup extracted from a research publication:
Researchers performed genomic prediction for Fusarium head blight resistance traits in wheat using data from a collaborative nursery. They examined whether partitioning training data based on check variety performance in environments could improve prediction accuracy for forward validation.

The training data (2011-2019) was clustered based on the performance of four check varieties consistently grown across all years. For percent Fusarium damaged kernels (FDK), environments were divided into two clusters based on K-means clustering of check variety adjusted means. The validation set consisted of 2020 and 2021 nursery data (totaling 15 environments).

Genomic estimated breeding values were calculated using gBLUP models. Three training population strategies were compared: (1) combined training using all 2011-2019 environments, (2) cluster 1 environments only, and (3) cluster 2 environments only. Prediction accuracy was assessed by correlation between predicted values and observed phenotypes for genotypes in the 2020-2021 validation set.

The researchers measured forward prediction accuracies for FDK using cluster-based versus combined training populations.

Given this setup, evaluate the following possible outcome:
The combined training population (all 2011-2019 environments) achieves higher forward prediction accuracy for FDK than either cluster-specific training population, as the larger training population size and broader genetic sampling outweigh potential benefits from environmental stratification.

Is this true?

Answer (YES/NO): NO